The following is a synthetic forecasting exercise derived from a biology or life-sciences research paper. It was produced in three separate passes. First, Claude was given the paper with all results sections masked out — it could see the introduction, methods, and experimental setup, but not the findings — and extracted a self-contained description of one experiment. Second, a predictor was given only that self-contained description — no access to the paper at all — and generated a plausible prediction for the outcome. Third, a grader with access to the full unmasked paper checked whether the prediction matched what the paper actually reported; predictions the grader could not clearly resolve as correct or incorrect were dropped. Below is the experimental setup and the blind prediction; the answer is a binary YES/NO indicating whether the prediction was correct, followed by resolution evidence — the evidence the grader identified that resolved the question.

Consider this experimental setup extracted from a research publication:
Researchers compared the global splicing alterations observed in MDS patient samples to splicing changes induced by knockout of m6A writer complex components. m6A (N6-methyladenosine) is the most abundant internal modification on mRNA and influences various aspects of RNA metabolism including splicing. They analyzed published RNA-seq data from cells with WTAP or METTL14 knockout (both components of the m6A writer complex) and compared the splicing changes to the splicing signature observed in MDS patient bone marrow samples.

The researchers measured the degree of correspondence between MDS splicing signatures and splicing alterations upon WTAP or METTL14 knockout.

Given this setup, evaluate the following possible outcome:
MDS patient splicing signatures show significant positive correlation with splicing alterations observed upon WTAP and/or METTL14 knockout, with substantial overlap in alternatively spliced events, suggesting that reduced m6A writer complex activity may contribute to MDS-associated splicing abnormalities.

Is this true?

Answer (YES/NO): YES